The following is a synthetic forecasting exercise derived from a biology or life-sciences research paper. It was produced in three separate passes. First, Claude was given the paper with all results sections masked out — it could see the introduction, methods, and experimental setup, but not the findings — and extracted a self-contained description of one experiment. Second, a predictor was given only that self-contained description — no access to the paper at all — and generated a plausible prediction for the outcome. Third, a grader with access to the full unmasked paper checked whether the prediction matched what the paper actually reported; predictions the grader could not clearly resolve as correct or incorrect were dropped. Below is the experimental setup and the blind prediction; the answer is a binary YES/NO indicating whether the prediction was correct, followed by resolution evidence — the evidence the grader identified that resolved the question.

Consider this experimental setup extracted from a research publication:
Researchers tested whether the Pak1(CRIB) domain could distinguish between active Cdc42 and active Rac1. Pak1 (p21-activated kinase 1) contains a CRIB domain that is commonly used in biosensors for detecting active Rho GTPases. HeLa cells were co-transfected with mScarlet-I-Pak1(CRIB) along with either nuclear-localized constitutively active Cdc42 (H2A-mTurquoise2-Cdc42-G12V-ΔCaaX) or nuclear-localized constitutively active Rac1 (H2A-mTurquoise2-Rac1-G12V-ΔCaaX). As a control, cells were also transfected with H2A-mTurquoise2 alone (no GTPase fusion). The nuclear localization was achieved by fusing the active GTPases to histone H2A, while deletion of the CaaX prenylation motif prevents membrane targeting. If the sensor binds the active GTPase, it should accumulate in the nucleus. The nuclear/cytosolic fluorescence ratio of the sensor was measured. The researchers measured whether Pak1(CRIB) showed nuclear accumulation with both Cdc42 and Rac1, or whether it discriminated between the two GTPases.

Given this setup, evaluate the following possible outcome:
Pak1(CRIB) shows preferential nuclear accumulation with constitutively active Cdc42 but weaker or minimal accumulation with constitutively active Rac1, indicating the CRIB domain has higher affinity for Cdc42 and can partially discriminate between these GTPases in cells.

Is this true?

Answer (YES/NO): YES